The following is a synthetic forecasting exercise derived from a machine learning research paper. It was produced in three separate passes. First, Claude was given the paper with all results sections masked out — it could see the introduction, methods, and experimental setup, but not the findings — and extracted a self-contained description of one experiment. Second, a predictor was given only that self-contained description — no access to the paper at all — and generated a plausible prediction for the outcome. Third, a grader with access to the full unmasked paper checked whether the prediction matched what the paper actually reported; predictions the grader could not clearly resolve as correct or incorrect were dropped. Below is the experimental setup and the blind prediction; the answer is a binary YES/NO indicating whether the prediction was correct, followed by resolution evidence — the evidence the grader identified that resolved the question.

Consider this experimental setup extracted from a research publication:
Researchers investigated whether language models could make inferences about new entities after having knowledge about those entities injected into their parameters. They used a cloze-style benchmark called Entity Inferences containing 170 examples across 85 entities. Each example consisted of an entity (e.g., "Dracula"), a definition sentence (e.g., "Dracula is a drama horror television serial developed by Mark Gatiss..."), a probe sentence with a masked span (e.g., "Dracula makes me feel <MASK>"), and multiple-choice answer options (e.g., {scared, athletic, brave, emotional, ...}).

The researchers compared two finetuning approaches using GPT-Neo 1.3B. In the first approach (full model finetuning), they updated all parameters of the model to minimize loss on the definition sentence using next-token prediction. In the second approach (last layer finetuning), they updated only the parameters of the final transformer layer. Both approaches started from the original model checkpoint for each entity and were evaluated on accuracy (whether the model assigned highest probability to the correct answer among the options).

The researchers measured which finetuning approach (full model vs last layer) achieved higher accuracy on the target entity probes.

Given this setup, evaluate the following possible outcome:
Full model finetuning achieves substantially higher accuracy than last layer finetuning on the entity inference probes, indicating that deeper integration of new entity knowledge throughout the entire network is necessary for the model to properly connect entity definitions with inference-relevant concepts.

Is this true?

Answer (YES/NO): YES